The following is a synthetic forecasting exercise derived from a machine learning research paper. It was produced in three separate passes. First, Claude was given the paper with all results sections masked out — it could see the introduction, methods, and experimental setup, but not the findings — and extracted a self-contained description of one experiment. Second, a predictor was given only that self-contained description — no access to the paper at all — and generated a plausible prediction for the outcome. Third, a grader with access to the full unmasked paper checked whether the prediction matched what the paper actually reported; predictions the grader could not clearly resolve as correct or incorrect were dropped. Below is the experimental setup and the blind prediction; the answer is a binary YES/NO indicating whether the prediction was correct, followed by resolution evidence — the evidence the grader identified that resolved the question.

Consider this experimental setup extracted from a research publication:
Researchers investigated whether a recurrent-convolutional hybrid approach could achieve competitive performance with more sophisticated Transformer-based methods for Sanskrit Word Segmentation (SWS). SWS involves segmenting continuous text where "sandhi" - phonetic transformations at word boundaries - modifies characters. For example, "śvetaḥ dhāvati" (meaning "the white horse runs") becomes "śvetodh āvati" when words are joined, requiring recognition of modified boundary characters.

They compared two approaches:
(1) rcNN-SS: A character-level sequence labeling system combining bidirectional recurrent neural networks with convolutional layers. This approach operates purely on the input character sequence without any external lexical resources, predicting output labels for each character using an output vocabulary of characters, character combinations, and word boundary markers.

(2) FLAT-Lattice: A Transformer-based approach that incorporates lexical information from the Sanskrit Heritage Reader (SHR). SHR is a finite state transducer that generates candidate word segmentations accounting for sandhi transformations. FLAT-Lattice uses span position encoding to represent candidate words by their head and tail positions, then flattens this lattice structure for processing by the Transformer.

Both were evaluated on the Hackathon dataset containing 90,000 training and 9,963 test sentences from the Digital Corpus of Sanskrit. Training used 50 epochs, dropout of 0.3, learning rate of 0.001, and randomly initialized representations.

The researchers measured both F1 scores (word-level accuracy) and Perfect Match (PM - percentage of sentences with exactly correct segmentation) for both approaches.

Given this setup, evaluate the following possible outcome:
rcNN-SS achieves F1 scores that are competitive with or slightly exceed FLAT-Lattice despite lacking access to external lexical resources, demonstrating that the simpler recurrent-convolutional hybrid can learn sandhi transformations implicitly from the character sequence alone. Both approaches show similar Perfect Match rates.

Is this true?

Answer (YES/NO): YES